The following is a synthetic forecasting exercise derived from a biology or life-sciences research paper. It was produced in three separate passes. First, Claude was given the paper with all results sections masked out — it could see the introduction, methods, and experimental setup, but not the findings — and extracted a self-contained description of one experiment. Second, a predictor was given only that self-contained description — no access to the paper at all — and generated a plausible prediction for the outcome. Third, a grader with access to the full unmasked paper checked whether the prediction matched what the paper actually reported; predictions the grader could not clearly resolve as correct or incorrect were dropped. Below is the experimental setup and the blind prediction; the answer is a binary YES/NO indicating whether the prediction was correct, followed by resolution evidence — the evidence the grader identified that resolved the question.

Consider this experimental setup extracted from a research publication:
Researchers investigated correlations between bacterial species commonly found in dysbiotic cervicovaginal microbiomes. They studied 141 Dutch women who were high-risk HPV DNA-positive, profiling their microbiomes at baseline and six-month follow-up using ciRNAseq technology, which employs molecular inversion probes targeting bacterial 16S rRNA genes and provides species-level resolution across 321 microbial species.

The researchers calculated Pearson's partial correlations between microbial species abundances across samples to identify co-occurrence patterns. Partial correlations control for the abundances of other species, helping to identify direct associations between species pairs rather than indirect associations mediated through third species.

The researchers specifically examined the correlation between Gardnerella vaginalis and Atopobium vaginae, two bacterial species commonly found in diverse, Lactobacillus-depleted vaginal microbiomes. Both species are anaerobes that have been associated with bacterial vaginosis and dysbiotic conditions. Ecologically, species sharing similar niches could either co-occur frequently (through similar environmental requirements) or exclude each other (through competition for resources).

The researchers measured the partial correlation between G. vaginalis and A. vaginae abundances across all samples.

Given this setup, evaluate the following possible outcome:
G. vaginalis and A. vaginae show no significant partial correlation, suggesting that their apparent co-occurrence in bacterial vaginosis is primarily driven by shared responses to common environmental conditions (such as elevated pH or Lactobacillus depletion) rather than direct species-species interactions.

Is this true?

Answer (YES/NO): NO